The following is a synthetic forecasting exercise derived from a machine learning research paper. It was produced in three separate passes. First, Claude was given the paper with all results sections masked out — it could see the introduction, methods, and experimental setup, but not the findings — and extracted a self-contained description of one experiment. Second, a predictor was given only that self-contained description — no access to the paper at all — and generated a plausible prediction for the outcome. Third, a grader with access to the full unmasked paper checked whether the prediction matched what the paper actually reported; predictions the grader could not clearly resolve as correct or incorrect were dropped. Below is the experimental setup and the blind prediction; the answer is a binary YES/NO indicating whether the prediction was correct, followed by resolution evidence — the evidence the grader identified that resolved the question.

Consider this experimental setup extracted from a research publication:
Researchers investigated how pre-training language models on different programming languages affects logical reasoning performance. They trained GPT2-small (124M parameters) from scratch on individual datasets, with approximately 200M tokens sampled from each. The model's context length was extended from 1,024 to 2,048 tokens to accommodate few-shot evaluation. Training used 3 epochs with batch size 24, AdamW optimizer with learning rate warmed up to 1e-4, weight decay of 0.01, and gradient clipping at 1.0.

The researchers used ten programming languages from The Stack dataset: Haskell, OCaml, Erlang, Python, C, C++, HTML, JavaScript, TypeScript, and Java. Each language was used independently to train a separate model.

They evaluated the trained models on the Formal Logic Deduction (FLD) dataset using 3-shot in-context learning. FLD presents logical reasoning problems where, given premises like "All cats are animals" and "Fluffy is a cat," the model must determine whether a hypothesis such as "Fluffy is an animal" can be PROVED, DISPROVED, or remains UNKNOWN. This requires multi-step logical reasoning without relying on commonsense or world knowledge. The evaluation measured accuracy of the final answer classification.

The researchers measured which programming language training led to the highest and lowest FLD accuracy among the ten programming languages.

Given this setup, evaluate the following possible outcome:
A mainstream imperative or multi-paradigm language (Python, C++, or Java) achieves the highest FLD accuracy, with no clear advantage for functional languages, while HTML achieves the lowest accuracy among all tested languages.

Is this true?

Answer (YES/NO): NO